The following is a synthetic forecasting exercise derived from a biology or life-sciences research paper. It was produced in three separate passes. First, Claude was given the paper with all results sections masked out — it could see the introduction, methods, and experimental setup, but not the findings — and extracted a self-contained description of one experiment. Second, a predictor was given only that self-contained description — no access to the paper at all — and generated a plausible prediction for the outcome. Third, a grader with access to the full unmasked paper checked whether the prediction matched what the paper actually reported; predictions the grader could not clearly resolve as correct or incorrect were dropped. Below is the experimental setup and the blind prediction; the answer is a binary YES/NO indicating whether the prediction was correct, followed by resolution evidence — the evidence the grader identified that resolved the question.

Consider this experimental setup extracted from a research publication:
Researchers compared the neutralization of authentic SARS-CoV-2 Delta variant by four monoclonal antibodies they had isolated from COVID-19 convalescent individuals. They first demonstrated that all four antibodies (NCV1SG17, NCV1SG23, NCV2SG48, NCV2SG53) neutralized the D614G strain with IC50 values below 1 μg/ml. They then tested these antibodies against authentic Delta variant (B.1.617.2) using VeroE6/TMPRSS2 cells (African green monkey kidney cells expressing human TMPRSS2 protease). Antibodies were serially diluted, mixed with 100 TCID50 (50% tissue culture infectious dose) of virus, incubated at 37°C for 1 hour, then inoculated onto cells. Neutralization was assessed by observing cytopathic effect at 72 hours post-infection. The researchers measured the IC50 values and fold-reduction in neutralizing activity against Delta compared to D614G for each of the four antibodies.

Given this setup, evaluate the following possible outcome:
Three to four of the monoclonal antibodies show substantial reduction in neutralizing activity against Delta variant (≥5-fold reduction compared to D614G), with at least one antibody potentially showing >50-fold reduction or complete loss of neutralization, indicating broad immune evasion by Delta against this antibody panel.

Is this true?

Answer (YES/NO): NO